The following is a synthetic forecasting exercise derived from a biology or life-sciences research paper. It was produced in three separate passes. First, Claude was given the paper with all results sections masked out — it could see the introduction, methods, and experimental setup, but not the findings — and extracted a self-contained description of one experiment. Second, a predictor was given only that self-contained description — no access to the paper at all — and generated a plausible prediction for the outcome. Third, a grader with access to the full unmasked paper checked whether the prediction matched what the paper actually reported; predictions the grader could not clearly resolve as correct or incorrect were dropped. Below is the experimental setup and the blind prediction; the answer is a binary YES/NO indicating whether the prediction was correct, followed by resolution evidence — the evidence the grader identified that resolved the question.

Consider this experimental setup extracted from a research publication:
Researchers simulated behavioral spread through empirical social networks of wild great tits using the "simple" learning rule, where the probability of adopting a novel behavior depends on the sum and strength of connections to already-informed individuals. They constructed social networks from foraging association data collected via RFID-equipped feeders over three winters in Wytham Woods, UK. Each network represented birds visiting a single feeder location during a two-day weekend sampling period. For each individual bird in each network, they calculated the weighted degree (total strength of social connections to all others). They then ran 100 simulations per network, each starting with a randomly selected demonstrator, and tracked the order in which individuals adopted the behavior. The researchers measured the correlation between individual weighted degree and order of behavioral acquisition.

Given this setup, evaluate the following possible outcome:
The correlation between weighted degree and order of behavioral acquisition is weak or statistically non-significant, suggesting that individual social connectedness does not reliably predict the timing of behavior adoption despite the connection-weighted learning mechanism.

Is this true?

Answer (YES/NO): NO